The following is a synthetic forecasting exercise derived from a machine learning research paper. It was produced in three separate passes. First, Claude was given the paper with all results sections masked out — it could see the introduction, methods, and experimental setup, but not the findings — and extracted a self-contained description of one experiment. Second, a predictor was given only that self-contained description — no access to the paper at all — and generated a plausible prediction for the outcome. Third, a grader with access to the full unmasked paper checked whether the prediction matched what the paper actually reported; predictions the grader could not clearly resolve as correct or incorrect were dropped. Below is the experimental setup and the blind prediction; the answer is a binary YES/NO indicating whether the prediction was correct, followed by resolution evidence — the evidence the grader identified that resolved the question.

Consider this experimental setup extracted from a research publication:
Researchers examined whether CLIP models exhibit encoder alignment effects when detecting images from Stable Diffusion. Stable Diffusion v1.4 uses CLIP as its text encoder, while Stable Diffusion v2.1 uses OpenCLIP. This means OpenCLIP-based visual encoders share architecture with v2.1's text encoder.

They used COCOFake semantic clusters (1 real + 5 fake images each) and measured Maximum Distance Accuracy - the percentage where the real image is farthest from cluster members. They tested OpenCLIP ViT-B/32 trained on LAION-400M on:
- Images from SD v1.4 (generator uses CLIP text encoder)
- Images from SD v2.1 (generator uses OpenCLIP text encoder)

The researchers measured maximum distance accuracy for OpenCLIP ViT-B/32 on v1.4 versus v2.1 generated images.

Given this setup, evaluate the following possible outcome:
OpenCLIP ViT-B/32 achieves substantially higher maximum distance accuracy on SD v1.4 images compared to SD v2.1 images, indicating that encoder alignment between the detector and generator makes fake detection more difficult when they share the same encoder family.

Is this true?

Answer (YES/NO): NO